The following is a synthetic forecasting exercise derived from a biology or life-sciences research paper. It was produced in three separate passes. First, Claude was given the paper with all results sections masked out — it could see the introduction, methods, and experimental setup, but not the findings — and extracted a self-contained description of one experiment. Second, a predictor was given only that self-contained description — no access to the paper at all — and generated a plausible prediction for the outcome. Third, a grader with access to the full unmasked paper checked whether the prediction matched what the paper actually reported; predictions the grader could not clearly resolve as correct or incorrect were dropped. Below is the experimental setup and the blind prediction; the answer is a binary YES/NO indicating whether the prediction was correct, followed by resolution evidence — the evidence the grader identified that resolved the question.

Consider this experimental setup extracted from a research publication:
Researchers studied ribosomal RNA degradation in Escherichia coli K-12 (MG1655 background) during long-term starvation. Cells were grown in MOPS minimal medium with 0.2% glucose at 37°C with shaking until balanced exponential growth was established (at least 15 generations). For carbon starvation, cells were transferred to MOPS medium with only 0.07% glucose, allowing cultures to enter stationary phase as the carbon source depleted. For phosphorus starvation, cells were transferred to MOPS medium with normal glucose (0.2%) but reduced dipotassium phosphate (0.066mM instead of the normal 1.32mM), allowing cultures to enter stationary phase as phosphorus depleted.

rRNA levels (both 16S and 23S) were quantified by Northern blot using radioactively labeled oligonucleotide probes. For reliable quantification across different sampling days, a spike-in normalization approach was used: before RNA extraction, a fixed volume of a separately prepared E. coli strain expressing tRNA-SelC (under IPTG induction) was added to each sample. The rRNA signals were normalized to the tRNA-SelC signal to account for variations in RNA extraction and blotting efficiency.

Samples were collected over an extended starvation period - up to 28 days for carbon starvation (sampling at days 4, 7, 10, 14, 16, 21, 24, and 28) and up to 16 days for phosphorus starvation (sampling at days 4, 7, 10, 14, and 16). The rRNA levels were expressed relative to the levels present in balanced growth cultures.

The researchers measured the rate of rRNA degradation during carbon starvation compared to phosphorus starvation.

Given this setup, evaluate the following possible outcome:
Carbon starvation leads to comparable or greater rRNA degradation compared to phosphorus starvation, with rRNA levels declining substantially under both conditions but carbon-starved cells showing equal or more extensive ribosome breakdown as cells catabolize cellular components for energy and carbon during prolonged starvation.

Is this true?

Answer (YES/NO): NO